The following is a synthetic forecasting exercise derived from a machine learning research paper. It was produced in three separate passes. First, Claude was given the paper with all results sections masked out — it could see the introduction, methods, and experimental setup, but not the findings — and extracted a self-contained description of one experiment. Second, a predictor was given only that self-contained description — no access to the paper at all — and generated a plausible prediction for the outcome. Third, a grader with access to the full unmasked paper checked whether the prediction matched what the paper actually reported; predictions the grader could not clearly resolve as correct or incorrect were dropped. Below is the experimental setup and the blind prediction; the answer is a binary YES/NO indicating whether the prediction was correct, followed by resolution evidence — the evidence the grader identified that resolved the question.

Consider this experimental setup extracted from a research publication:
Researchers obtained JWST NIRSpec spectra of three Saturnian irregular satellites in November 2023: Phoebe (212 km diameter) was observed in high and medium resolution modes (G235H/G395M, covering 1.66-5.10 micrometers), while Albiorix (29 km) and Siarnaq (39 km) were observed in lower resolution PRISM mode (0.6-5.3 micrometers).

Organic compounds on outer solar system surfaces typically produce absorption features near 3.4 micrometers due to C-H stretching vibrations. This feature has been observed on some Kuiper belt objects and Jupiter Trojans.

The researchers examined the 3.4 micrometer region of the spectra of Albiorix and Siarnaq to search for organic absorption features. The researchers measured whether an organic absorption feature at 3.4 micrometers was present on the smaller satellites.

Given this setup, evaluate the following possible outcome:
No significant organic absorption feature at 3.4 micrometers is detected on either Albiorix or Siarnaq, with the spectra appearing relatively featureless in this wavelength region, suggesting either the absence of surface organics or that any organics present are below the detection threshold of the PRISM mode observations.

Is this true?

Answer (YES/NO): NO